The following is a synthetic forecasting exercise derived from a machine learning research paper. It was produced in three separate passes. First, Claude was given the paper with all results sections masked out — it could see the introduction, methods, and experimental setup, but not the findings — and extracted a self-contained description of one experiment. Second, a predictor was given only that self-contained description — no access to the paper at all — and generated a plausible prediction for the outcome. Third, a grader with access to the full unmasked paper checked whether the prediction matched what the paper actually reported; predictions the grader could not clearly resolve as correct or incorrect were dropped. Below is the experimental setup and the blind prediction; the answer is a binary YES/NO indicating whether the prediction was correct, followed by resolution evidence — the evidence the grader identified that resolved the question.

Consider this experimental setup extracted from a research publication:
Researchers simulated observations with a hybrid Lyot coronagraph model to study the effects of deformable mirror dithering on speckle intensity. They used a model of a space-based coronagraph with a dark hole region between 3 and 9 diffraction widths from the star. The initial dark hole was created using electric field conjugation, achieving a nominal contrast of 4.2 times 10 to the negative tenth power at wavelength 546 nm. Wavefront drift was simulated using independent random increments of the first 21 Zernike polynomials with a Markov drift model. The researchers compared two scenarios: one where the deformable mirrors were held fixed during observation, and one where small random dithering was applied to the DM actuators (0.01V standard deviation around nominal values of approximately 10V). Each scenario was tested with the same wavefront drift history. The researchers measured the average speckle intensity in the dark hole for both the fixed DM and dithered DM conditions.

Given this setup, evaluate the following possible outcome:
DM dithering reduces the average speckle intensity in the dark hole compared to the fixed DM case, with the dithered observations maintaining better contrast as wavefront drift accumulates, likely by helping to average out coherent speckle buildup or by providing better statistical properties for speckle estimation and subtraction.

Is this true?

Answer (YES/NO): NO